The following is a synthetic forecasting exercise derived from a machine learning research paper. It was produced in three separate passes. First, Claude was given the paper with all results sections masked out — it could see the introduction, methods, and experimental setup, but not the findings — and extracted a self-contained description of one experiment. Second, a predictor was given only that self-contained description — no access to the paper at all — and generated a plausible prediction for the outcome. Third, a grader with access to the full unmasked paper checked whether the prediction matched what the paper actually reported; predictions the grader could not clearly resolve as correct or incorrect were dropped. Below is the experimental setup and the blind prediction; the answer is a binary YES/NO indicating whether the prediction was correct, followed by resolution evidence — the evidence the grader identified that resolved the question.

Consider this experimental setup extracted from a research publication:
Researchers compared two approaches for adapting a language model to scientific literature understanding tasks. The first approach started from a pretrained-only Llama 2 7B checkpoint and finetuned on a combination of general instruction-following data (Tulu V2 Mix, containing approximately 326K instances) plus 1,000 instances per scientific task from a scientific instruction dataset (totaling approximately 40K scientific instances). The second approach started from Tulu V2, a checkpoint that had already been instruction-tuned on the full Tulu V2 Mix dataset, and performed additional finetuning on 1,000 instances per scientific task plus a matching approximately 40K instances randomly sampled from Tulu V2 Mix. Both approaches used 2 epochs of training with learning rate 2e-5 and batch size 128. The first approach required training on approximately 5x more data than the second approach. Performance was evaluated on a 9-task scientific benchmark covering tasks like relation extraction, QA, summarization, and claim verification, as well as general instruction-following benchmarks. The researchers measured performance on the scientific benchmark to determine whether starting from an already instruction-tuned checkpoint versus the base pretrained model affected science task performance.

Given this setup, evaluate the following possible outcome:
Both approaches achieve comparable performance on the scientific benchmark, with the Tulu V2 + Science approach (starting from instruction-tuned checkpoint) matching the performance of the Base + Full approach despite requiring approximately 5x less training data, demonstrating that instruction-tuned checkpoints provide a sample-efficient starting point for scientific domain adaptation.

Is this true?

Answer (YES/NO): YES